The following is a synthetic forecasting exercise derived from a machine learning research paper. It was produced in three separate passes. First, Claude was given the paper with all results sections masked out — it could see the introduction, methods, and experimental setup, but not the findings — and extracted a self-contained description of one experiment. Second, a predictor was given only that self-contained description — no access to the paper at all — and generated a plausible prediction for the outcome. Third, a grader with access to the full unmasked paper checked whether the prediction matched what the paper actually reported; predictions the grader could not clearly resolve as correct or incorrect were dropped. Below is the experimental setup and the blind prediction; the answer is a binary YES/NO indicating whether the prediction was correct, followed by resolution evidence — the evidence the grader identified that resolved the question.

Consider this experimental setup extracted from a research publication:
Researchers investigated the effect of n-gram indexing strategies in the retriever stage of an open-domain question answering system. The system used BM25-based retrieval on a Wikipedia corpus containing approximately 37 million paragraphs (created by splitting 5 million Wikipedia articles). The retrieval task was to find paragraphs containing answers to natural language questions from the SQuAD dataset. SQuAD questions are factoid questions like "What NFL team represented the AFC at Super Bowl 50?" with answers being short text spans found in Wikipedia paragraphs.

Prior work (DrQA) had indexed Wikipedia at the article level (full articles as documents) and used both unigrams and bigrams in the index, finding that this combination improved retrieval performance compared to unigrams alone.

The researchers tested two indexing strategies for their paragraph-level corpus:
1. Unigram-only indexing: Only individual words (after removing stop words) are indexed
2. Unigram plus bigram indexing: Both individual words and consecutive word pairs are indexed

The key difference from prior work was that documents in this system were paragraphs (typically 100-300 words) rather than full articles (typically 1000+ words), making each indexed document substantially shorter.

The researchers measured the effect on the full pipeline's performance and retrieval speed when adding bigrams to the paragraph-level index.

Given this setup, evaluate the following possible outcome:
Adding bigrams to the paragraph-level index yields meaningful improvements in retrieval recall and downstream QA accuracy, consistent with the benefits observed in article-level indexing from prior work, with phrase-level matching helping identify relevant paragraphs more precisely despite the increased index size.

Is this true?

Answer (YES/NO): NO